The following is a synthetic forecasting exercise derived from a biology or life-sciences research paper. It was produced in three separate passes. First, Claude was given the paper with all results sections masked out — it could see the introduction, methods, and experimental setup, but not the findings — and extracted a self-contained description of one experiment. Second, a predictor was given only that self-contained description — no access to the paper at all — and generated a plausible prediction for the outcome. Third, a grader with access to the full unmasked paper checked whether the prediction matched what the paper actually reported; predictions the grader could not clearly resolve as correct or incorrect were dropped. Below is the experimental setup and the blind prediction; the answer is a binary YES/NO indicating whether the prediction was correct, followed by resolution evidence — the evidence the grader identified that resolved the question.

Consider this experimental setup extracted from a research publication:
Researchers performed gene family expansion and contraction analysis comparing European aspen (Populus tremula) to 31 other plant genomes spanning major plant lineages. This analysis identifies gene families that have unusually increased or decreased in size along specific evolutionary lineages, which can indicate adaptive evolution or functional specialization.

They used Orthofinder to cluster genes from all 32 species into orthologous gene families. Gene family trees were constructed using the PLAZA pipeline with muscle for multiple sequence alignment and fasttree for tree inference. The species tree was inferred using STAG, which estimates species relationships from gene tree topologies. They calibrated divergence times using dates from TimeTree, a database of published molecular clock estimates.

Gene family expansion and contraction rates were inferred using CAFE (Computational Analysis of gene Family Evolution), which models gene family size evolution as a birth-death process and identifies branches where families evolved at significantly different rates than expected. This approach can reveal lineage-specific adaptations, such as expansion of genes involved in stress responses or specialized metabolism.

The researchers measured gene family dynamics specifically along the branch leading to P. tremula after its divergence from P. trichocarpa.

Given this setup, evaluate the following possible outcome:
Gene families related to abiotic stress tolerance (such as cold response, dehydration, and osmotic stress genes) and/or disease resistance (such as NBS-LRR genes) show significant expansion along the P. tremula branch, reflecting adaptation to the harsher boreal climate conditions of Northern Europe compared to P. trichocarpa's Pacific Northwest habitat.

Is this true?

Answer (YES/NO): NO